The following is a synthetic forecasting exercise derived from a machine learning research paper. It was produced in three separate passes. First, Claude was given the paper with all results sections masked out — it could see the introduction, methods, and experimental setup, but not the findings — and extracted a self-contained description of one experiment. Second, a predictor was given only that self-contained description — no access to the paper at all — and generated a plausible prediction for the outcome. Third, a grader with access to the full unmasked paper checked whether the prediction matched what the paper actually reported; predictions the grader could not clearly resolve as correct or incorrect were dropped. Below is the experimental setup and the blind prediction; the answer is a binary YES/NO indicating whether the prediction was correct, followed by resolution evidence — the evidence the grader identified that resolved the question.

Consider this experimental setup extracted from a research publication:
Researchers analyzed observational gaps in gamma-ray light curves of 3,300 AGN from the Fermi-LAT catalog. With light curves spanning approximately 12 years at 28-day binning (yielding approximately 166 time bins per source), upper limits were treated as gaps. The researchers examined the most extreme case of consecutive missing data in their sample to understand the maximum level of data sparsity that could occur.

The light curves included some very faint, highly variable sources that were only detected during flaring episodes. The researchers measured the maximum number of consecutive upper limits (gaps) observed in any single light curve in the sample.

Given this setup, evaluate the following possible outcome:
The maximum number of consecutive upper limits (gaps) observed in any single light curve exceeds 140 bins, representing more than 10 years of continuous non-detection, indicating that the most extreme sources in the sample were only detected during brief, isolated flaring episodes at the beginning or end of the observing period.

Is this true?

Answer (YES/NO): YES